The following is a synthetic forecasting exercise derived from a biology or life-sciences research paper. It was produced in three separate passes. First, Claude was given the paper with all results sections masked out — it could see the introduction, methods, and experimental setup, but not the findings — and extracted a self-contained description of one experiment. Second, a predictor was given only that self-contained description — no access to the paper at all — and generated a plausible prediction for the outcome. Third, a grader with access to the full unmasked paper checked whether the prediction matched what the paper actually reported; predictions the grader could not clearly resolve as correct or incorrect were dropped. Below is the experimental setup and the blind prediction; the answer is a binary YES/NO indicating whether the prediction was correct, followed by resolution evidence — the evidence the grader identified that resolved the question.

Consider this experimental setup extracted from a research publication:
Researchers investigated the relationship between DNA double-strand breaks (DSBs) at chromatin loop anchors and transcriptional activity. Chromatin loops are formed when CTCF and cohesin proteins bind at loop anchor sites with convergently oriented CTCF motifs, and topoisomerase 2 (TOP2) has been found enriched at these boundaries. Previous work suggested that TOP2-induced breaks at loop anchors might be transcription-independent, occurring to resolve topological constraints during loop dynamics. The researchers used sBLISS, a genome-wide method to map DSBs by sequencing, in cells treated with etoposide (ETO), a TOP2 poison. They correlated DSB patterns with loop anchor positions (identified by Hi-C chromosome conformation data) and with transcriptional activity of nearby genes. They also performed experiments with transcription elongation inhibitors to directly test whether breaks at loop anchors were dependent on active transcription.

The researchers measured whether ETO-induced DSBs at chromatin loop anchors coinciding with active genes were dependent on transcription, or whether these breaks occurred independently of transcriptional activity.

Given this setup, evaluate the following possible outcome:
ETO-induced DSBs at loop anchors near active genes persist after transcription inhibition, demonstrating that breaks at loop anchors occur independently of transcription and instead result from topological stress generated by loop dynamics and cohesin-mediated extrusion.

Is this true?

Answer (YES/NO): NO